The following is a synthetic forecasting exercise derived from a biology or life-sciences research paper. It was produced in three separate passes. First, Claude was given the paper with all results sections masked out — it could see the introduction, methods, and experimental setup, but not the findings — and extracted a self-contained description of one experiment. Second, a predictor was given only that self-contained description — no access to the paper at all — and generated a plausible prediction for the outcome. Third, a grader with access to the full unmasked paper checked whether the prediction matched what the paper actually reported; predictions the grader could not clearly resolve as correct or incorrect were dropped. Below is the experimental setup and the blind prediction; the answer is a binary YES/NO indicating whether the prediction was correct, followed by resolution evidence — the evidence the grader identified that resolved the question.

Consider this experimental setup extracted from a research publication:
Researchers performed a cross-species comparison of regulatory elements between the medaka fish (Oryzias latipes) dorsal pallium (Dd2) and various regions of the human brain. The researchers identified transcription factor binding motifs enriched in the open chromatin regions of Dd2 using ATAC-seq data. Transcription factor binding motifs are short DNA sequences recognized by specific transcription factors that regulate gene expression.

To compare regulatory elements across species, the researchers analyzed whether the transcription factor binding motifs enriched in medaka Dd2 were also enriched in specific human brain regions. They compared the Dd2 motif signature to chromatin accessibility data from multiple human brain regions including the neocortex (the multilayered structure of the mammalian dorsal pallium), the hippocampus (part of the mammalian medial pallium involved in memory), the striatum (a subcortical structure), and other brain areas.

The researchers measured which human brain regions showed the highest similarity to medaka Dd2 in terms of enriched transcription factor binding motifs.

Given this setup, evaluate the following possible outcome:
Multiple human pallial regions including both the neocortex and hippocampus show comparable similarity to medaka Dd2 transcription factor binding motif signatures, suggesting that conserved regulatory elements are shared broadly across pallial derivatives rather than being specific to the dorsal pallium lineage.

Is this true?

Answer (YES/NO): YES